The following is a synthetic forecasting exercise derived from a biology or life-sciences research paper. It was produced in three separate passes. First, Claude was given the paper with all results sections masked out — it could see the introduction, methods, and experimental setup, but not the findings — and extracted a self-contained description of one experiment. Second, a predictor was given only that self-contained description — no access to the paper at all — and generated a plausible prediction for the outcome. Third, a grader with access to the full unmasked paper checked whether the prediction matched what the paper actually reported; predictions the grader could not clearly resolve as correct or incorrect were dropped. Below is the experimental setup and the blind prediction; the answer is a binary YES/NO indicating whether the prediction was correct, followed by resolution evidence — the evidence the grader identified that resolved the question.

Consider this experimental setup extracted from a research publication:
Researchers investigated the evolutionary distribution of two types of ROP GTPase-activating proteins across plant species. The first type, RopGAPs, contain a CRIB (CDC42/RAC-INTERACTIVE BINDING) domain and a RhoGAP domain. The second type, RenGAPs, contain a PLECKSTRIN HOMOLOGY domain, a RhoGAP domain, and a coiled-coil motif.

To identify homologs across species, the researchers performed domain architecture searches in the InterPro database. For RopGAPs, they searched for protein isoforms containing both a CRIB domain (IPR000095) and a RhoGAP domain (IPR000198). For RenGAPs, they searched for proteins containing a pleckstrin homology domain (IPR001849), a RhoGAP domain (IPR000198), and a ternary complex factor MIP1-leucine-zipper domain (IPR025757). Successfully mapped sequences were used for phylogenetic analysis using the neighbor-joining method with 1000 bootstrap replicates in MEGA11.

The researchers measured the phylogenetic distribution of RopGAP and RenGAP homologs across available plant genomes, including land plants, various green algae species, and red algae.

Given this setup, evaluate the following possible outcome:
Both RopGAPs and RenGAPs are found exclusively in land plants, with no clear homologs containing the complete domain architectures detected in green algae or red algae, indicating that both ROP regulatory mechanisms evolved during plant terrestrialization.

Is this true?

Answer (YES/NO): NO